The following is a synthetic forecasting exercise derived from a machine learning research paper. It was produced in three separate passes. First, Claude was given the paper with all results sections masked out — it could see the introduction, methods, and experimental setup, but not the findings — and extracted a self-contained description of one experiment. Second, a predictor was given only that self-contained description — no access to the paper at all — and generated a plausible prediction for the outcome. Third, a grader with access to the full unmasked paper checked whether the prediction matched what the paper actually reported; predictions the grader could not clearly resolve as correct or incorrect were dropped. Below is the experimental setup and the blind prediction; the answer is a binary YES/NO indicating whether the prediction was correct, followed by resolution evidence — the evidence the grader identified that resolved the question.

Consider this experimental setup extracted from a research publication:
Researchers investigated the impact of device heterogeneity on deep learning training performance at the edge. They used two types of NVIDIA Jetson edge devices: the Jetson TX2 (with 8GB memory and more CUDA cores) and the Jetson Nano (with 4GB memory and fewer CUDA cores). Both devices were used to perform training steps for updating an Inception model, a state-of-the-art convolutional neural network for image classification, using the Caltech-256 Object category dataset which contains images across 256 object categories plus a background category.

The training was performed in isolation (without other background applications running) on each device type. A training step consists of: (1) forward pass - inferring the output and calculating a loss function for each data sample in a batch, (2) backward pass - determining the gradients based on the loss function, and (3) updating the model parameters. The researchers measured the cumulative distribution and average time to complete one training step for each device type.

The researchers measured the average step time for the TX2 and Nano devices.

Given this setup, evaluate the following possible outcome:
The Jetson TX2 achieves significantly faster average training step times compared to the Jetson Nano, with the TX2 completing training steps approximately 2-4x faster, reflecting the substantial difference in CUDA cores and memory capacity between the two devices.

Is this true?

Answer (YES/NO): NO